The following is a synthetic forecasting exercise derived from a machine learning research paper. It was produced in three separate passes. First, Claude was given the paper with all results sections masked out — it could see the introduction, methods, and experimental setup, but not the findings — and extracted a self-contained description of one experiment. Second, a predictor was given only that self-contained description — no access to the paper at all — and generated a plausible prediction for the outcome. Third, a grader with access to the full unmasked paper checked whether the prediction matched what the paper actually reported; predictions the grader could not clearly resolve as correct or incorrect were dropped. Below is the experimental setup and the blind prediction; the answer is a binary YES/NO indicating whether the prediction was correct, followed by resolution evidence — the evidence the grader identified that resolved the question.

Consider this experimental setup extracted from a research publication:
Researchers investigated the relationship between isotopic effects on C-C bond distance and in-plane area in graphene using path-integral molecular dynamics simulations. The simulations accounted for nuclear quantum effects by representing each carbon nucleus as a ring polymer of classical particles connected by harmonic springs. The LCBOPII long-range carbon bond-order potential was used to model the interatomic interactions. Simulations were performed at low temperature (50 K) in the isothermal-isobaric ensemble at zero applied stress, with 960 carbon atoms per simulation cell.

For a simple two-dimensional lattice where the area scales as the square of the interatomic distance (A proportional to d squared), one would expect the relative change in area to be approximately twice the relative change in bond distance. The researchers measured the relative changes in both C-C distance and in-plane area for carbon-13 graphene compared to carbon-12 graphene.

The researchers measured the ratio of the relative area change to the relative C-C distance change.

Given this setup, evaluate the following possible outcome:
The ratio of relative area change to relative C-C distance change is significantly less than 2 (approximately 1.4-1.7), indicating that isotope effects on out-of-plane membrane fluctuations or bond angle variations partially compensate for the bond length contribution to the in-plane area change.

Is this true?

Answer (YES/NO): YES